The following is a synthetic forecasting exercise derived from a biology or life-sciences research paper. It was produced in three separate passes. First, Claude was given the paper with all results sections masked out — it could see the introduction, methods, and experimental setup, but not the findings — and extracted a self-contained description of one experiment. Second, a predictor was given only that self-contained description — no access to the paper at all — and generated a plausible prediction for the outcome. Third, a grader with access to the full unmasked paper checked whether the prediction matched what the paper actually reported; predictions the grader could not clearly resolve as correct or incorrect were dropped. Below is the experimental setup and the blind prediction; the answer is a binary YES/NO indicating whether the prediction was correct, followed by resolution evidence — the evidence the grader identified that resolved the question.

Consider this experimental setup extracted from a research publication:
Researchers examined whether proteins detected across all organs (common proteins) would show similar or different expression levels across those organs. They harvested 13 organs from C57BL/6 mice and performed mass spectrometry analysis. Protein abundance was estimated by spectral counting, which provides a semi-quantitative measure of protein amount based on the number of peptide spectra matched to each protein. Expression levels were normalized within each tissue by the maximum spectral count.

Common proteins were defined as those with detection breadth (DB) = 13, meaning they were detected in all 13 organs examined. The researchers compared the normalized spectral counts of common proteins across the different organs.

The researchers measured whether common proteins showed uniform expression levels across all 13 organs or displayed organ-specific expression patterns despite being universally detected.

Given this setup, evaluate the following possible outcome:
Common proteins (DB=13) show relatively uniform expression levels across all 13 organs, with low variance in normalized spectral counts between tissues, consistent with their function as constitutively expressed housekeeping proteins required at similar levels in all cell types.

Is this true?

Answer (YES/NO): NO